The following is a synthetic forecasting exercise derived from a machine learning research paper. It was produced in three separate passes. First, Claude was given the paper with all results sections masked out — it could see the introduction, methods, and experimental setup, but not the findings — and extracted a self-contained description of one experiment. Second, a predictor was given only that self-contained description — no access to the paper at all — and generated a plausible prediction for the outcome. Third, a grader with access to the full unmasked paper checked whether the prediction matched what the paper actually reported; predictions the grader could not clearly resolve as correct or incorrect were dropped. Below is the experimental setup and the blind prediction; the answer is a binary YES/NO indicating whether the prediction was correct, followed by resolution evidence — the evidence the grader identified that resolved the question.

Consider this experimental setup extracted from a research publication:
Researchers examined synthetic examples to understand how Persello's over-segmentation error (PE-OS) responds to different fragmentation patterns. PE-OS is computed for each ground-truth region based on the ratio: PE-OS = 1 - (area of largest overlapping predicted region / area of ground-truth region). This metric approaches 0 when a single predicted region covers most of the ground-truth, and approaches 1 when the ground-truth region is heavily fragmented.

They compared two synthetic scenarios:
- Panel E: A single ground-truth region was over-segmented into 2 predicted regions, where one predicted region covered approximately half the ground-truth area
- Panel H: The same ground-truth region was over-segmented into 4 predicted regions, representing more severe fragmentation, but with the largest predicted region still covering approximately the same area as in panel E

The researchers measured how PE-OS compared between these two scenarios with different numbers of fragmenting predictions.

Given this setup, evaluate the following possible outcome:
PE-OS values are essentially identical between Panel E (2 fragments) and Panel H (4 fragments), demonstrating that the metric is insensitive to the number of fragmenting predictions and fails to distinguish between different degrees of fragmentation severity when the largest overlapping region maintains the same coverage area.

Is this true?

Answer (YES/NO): YES